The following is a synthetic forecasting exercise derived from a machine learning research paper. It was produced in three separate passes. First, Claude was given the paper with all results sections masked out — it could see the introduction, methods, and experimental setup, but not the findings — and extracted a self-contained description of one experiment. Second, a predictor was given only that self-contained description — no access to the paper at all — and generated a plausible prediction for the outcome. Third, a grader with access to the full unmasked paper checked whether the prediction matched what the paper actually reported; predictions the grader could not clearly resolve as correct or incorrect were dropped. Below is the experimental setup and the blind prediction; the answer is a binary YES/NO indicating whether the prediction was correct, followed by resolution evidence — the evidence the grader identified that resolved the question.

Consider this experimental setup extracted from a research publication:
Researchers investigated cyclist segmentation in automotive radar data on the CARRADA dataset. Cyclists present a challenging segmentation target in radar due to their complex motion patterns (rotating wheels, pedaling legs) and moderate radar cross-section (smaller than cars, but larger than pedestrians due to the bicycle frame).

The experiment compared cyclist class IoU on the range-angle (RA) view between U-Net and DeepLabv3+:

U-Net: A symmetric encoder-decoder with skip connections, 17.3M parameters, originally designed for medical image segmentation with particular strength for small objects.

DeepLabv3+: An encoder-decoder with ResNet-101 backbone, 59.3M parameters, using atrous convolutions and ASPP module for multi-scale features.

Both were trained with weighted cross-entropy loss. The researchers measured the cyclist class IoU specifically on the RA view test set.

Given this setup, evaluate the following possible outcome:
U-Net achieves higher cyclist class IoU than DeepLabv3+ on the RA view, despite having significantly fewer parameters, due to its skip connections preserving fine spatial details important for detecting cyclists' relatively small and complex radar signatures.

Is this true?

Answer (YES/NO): YES